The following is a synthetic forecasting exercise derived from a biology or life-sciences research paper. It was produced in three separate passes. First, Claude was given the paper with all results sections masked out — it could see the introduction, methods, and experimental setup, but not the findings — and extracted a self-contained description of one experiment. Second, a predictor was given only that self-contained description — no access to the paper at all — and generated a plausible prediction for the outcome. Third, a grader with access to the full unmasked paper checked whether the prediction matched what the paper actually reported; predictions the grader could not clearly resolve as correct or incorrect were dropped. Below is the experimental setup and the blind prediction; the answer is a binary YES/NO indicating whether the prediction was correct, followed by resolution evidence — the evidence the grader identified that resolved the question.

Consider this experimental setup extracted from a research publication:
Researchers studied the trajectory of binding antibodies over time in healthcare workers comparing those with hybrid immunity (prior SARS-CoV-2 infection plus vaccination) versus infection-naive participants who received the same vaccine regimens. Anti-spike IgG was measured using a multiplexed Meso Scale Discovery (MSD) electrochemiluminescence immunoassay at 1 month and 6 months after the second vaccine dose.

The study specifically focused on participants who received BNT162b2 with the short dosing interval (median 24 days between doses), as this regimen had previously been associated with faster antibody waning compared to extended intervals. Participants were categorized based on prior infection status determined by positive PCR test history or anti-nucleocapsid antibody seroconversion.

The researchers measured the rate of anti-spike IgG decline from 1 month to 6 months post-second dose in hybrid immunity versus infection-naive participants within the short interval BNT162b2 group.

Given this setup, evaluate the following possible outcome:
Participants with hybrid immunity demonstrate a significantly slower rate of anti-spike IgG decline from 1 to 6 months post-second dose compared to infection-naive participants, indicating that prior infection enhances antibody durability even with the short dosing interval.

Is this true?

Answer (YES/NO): YES